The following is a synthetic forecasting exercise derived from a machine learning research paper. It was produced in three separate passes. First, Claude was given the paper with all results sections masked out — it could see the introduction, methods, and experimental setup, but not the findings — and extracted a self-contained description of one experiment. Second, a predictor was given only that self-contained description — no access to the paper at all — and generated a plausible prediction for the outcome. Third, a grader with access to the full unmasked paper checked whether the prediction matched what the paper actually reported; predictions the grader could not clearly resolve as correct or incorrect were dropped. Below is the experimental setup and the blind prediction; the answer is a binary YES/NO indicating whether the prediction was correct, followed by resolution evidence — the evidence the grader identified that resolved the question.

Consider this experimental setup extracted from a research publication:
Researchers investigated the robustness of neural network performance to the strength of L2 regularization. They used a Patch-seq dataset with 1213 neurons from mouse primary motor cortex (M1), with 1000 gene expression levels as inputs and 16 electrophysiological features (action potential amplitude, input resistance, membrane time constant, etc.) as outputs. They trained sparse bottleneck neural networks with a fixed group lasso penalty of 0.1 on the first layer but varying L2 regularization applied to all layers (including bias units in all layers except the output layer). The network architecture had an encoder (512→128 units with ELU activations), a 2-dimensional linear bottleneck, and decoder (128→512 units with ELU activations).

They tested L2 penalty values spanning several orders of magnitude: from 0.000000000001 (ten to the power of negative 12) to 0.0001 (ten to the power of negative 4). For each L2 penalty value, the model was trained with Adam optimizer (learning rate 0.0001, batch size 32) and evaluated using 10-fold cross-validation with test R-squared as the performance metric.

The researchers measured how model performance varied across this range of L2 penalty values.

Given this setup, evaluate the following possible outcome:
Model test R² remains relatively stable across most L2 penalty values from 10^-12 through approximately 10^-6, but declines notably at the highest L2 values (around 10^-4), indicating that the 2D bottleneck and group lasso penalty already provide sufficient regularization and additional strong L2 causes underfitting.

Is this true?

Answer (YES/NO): NO